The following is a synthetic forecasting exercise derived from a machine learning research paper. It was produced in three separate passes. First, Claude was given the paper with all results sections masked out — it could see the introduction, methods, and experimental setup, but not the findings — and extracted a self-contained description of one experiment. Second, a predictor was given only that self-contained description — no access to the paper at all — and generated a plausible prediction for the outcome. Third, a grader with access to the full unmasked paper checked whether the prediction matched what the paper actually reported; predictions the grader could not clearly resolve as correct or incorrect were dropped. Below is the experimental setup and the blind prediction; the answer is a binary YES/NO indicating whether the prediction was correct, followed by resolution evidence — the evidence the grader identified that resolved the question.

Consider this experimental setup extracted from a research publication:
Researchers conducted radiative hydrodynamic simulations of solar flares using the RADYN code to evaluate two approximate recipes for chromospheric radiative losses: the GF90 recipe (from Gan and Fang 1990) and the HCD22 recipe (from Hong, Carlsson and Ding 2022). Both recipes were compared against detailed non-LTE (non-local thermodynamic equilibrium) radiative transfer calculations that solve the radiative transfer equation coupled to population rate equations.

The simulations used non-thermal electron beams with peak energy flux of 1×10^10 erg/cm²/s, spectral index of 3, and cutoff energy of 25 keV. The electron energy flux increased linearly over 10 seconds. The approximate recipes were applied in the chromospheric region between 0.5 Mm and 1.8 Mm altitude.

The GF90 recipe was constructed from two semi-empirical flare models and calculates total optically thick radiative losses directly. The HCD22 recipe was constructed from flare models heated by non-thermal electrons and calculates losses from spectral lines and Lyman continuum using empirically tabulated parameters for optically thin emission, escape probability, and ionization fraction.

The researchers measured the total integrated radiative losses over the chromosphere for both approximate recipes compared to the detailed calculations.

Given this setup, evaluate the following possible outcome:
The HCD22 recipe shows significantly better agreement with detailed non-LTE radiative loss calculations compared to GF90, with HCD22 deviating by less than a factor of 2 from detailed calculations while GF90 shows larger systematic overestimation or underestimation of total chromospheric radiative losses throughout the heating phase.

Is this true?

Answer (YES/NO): NO